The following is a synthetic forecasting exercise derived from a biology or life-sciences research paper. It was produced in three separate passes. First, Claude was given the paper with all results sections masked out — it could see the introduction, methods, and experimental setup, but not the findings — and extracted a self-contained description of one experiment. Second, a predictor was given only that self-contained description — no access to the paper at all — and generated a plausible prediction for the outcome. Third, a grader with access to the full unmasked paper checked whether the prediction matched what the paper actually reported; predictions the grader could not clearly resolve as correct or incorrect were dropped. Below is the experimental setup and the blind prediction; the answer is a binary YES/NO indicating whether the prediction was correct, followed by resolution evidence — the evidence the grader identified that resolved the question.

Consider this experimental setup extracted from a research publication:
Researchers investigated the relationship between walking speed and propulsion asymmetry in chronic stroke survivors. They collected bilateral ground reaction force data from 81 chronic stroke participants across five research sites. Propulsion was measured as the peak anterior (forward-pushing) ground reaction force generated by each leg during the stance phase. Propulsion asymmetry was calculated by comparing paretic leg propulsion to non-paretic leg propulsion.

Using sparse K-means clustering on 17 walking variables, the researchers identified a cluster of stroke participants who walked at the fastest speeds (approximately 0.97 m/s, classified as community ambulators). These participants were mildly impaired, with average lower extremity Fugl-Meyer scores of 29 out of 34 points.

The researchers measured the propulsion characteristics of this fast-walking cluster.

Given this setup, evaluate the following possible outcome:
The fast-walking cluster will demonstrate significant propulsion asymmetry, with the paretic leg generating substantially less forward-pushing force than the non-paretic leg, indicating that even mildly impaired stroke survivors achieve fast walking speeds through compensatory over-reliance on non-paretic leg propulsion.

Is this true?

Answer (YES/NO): YES